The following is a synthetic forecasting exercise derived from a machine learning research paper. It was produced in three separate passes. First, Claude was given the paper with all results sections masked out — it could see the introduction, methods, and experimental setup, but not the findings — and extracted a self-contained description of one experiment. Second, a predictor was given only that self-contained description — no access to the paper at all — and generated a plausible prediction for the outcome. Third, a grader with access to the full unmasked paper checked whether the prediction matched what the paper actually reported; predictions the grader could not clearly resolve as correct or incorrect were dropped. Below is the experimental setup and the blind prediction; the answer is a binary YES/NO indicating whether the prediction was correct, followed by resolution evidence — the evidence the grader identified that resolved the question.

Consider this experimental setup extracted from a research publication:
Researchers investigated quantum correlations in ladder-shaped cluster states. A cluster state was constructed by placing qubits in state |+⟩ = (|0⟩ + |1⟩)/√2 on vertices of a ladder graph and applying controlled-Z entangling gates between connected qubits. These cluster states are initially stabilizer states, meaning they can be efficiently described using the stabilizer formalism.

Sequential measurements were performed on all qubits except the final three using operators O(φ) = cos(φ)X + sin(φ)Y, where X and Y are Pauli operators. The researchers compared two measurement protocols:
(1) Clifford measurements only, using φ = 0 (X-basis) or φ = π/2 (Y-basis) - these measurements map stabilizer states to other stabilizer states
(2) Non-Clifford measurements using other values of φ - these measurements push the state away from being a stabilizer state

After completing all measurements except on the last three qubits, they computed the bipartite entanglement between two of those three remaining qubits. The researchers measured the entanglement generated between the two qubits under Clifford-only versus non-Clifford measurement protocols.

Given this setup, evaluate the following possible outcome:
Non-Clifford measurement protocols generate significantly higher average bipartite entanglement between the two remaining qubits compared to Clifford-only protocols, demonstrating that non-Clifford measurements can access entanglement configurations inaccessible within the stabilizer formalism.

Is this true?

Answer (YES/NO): YES